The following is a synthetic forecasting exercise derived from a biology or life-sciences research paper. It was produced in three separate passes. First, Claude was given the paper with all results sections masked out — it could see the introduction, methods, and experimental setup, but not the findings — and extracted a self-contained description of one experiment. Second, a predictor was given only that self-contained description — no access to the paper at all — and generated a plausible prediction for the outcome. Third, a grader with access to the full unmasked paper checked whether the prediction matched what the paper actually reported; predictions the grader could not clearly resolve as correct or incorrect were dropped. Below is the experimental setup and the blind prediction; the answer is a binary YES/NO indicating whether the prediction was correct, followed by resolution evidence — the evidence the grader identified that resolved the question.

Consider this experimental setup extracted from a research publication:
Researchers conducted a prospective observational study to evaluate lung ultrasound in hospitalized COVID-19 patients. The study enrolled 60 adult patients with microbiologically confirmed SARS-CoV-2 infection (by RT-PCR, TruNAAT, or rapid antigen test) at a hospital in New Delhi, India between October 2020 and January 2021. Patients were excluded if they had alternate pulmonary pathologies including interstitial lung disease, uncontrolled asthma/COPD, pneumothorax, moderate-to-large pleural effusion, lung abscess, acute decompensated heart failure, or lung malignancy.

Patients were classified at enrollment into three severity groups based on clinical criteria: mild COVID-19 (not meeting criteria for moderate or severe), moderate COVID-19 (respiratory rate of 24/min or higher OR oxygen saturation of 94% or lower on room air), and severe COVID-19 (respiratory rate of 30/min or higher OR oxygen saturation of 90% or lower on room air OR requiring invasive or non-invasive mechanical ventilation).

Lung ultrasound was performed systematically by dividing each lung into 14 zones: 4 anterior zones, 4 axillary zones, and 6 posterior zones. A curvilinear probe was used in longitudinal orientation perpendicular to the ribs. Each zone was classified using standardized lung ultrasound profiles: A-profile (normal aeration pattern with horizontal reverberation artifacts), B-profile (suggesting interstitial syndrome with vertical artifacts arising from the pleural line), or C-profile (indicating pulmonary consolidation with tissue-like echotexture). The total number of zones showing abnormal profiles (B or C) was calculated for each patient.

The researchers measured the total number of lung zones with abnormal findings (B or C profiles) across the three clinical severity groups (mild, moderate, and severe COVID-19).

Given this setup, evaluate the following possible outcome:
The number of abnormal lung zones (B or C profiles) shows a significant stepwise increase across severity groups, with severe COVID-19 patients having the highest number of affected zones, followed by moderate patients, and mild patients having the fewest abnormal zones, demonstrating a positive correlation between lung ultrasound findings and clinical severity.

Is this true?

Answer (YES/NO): YES